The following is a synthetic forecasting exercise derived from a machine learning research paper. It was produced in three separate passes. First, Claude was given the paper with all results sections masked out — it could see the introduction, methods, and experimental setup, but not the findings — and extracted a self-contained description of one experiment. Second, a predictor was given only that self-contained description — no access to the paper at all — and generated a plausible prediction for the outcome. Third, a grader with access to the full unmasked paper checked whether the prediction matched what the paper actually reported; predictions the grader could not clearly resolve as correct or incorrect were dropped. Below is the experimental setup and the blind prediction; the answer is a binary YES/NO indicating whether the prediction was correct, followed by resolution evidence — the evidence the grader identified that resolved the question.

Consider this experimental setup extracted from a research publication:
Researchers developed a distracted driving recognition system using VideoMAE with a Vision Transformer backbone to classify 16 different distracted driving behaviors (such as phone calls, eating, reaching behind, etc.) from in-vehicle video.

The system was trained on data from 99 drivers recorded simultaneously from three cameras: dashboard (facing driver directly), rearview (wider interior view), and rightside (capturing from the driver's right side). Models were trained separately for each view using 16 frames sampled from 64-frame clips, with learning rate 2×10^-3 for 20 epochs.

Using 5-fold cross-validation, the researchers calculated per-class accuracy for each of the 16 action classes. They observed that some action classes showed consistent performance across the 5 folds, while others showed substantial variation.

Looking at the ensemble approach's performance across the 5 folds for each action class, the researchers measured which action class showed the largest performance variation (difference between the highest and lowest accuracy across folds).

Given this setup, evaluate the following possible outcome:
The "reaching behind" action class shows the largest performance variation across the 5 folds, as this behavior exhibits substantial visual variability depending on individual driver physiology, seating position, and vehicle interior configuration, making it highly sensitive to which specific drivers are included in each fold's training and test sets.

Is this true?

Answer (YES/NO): NO